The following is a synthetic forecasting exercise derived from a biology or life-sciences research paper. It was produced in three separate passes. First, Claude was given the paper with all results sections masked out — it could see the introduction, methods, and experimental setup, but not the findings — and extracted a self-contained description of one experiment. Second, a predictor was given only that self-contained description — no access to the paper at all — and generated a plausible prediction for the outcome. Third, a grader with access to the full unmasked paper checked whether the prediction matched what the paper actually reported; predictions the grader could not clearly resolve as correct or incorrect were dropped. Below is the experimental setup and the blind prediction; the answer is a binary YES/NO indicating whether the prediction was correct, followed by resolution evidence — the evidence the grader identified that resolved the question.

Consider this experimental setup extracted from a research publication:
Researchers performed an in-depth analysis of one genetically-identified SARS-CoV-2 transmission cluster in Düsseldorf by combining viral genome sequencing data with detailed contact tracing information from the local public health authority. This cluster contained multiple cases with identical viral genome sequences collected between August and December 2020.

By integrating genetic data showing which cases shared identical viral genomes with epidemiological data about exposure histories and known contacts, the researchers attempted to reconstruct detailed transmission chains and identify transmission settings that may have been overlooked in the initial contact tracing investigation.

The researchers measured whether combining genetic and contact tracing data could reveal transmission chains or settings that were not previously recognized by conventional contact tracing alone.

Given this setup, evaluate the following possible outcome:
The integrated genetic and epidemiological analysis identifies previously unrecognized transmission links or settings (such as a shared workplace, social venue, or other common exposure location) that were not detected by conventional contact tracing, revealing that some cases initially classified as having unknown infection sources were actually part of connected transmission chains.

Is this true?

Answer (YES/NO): YES